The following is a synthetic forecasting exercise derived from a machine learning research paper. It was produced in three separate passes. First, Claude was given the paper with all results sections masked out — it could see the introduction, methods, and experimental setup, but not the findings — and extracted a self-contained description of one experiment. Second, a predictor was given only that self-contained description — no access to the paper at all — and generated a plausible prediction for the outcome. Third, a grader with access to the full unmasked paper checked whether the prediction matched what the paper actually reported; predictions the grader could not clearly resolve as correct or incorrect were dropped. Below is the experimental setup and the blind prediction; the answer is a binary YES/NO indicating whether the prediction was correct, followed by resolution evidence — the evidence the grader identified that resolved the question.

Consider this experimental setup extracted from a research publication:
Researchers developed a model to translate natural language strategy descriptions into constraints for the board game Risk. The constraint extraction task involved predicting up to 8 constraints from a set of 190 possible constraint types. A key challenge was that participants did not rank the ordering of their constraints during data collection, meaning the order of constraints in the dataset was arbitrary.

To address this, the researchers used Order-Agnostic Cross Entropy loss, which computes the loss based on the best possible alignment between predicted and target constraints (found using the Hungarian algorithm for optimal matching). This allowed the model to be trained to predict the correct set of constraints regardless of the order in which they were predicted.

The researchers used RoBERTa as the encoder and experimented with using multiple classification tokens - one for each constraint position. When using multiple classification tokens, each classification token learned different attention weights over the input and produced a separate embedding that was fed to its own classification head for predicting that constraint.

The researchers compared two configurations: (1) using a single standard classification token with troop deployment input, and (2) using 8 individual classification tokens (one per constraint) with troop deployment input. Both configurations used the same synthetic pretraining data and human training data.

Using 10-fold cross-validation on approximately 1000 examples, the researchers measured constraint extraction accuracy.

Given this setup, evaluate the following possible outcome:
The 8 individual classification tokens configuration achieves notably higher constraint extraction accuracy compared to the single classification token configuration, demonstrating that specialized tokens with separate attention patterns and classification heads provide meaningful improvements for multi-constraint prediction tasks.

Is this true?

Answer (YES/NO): YES